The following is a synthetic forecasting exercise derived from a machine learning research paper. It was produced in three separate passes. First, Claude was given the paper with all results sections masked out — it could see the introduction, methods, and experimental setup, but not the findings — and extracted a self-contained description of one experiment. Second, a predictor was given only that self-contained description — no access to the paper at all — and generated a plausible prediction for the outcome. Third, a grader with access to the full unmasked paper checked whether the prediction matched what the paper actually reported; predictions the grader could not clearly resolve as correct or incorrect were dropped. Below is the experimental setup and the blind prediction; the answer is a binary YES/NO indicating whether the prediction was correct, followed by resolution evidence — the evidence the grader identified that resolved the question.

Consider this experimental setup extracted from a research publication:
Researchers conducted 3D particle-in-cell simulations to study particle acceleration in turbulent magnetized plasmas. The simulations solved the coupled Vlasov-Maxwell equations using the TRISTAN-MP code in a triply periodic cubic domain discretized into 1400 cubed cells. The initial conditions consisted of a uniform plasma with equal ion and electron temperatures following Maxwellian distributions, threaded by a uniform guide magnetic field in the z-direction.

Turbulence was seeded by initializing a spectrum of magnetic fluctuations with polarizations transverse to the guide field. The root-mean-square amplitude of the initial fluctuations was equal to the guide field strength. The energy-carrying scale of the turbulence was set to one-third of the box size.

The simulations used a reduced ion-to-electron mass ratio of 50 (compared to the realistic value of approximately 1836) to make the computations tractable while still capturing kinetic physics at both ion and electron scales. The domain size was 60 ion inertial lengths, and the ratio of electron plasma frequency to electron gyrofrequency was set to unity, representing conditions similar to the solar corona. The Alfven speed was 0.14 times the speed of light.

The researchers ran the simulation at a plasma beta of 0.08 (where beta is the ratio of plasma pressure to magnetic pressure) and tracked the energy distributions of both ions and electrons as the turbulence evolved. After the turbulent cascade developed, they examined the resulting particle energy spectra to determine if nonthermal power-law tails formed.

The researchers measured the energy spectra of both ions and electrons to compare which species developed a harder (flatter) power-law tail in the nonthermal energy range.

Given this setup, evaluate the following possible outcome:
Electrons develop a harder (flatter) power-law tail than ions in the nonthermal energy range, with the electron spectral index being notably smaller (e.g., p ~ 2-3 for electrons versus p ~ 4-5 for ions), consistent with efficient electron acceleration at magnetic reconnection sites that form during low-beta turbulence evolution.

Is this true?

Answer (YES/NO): NO